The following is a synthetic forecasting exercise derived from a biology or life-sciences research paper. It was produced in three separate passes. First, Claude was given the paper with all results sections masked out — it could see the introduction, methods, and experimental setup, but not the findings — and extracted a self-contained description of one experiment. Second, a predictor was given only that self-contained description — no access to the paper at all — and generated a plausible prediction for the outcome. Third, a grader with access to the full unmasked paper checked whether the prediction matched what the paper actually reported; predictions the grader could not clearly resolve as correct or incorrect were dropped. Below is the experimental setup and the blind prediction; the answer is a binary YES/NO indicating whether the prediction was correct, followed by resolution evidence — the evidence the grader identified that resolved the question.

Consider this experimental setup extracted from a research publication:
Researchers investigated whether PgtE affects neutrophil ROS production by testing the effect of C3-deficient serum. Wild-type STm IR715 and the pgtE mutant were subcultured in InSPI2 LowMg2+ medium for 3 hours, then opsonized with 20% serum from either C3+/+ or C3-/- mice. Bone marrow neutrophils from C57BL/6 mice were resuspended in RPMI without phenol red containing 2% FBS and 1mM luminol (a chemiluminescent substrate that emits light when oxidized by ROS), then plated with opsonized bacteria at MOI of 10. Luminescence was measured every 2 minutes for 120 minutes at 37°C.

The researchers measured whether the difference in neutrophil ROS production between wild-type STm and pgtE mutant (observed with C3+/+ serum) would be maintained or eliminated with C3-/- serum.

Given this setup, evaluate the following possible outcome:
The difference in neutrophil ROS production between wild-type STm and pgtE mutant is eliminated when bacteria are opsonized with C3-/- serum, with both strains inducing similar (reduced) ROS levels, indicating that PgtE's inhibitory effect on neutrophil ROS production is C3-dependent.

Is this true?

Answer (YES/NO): YES